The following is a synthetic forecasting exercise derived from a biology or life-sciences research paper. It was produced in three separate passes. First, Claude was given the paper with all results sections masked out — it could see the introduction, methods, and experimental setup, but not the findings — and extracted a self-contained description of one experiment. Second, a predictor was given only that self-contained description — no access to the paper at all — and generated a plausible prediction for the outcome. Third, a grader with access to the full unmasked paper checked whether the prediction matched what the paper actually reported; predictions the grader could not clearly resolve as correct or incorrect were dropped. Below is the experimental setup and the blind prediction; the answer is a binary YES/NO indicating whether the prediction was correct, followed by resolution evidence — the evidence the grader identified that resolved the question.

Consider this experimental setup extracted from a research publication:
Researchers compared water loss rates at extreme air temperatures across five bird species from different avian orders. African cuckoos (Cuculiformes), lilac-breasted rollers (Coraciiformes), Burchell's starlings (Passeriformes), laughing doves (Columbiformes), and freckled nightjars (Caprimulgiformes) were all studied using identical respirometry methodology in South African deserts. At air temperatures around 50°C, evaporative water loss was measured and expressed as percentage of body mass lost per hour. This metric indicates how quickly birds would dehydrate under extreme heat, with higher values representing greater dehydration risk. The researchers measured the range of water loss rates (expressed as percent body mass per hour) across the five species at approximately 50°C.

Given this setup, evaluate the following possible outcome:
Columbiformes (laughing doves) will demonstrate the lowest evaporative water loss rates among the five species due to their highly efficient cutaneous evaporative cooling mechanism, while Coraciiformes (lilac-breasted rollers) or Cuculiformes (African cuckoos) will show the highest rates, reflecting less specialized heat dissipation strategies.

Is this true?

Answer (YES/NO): NO